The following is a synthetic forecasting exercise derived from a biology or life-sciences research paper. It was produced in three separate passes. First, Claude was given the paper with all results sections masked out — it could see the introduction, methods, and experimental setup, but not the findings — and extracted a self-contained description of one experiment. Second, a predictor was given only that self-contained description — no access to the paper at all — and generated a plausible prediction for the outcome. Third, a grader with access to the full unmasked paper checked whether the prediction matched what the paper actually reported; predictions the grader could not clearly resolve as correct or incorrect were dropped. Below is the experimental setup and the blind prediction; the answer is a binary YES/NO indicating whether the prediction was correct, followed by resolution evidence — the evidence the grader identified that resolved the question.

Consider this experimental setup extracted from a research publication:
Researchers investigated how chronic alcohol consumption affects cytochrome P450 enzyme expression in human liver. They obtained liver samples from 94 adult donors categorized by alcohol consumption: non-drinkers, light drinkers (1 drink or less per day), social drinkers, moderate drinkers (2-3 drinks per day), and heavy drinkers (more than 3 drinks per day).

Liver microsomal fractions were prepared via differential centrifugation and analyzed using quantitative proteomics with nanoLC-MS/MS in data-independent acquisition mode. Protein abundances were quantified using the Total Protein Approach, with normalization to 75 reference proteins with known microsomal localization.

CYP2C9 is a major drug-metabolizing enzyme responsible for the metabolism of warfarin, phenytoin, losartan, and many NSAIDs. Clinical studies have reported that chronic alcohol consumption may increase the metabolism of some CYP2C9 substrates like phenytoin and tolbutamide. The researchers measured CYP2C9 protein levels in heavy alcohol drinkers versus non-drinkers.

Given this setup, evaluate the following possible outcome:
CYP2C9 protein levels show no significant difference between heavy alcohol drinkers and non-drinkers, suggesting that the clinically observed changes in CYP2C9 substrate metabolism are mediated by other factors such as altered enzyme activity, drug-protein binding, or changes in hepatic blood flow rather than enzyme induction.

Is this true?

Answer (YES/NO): NO